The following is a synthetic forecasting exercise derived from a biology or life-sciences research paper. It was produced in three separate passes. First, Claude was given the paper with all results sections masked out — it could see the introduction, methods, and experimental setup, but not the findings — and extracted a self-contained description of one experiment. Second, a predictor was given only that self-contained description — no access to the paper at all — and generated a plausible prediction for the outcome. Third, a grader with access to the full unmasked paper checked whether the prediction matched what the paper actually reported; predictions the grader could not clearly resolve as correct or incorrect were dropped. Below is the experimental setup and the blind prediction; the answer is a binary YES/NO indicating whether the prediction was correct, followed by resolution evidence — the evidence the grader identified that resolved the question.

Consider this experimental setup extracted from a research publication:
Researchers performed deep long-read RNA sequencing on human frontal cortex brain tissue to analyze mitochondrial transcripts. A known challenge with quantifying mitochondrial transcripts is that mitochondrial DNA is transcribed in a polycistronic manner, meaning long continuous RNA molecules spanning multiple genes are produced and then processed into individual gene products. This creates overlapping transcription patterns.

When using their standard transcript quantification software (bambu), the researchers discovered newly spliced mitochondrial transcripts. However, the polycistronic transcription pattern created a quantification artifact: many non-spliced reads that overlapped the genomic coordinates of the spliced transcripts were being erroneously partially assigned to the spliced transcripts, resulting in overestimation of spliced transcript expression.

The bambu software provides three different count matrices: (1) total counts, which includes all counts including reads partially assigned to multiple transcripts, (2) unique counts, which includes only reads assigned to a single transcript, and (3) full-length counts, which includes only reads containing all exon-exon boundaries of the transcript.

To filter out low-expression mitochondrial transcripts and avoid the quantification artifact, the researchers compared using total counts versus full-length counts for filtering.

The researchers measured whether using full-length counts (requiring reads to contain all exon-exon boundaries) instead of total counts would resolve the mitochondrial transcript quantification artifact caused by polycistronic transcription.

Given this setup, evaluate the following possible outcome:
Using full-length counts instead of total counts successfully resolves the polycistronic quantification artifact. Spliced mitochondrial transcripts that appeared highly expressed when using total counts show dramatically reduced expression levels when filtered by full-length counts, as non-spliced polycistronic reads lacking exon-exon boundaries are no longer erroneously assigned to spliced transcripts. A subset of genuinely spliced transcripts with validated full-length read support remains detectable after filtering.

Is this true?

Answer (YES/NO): YES